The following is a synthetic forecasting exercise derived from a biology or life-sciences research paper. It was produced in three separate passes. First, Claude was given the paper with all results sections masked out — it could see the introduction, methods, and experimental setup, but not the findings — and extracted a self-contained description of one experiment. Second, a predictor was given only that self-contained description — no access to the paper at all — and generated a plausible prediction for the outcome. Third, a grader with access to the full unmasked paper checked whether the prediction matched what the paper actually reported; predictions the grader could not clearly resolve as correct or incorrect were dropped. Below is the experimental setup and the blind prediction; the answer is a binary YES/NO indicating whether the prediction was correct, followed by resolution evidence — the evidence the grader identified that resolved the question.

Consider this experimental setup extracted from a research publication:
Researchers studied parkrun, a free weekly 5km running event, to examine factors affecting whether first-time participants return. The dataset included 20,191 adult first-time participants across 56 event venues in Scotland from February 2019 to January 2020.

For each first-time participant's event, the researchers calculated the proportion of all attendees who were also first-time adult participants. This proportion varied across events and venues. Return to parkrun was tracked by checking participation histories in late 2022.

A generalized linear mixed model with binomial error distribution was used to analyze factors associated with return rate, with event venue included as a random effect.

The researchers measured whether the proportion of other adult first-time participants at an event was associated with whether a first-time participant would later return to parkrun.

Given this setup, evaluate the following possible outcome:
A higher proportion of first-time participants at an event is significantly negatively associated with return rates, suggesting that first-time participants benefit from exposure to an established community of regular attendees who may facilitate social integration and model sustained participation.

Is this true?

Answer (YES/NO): NO